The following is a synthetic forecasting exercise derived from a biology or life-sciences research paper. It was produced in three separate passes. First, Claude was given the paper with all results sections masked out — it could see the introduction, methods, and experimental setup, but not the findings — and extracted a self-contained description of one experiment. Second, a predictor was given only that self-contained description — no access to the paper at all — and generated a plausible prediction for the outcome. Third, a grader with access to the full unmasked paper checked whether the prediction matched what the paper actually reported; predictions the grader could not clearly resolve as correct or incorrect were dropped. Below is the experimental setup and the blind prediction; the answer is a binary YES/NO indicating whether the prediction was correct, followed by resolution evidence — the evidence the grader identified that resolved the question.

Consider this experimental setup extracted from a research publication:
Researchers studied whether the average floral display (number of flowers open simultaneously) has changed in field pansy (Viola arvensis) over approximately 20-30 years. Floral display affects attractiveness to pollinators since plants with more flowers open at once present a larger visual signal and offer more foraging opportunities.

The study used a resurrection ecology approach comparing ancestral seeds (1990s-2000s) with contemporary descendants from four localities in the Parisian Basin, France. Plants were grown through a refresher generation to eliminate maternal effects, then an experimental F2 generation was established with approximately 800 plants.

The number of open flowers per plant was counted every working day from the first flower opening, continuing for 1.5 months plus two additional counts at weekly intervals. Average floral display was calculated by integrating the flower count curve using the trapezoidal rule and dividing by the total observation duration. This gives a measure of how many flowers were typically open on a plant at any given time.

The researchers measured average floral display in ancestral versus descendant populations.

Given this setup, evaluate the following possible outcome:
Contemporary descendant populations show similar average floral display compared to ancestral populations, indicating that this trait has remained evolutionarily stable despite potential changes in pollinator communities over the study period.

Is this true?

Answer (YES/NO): NO